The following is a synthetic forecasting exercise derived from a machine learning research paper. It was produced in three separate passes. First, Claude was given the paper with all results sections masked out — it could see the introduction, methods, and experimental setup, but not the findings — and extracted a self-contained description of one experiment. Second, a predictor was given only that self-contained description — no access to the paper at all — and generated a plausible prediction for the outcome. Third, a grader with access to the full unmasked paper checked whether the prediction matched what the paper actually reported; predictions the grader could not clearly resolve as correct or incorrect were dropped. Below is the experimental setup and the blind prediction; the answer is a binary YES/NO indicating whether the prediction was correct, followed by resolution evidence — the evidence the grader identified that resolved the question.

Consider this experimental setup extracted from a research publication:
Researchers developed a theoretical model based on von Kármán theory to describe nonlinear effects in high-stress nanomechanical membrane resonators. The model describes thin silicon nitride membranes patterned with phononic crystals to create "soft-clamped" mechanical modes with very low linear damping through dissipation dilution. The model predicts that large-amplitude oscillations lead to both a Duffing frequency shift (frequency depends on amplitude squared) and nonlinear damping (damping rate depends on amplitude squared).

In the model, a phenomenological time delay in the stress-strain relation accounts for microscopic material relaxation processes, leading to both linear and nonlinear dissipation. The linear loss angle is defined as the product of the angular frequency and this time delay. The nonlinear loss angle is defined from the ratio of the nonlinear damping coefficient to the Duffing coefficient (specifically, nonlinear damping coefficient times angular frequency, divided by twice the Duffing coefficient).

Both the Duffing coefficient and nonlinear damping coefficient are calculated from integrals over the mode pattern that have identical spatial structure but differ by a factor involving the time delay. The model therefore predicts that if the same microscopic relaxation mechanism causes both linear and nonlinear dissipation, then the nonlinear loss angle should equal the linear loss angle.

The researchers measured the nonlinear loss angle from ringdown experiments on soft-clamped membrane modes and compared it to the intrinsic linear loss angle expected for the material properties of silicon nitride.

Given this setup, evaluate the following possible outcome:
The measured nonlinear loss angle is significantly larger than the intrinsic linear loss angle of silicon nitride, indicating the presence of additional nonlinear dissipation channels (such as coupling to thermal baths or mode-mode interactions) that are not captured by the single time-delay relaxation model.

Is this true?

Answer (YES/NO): NO